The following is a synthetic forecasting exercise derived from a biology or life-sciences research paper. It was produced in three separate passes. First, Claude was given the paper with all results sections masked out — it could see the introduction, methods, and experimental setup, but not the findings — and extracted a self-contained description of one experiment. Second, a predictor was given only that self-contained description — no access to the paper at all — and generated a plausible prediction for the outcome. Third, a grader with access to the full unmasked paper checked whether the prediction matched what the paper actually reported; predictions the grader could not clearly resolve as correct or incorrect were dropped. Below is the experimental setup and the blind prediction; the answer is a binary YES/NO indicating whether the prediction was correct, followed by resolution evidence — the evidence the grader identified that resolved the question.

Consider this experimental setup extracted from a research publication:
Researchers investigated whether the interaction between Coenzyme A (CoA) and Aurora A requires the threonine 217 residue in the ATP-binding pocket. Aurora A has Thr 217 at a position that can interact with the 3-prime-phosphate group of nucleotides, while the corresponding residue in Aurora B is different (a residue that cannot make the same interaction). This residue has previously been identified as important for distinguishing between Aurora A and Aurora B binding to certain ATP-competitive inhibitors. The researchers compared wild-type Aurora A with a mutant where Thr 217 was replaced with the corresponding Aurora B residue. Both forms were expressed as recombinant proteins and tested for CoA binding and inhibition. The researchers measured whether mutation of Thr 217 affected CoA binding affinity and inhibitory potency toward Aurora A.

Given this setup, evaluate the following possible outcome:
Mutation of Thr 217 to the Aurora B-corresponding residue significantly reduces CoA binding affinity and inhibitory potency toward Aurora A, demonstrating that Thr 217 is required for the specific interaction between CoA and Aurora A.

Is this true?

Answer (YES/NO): YES